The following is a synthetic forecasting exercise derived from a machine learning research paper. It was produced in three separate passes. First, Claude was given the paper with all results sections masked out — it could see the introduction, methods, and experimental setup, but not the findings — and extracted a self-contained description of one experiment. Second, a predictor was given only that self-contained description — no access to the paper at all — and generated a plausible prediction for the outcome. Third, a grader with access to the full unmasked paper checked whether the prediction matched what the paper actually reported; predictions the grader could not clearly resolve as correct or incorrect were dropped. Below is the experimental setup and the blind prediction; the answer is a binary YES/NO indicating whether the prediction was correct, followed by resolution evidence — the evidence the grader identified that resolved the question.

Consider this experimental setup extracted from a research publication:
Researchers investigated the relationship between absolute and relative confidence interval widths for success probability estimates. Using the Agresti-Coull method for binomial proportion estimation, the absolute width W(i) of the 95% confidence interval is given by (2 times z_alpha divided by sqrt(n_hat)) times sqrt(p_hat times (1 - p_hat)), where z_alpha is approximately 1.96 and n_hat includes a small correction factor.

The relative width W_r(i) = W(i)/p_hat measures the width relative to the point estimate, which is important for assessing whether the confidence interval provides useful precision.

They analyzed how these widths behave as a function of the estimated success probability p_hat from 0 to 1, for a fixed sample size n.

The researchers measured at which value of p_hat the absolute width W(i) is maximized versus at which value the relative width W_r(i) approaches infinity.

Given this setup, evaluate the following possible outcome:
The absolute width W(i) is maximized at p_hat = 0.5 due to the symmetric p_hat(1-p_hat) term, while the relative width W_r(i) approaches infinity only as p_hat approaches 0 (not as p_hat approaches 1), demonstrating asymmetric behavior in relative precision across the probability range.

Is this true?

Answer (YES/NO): YES